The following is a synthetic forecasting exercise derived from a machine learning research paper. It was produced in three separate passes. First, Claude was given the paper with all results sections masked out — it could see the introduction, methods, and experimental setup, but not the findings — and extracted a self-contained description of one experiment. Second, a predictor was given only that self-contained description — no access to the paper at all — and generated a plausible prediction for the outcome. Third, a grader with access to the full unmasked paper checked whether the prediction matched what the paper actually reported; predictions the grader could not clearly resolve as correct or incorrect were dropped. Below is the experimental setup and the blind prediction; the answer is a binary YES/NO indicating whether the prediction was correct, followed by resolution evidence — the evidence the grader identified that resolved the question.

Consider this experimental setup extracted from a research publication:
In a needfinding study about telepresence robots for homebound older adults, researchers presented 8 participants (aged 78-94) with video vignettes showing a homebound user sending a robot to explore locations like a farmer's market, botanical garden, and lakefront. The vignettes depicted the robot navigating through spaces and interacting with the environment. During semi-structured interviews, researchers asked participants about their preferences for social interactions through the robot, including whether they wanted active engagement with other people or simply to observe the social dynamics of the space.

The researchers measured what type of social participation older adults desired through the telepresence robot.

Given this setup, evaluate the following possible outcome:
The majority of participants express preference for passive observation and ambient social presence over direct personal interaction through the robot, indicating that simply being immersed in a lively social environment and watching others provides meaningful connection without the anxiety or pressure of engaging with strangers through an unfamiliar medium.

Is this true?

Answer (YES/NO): NO